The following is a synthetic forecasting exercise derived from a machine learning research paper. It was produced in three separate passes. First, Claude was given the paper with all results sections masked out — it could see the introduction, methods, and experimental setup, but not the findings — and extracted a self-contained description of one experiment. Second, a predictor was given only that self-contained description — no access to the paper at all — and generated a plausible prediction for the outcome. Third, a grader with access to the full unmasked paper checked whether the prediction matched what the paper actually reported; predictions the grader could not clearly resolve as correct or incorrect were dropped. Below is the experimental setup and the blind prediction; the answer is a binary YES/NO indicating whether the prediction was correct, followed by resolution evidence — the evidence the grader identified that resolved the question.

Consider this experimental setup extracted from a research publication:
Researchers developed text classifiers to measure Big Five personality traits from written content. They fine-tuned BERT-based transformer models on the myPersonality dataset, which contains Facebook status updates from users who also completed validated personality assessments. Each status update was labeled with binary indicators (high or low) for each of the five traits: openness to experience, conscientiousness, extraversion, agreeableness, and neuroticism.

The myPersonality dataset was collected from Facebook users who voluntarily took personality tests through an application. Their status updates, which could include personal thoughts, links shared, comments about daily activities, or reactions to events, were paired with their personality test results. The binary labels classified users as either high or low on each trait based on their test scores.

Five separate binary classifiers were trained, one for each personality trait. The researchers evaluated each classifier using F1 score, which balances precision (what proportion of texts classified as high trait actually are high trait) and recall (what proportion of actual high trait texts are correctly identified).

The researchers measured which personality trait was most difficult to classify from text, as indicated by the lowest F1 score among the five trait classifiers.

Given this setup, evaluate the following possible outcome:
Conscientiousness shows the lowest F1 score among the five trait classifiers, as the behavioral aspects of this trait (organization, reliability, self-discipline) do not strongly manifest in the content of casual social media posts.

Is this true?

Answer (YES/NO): NO